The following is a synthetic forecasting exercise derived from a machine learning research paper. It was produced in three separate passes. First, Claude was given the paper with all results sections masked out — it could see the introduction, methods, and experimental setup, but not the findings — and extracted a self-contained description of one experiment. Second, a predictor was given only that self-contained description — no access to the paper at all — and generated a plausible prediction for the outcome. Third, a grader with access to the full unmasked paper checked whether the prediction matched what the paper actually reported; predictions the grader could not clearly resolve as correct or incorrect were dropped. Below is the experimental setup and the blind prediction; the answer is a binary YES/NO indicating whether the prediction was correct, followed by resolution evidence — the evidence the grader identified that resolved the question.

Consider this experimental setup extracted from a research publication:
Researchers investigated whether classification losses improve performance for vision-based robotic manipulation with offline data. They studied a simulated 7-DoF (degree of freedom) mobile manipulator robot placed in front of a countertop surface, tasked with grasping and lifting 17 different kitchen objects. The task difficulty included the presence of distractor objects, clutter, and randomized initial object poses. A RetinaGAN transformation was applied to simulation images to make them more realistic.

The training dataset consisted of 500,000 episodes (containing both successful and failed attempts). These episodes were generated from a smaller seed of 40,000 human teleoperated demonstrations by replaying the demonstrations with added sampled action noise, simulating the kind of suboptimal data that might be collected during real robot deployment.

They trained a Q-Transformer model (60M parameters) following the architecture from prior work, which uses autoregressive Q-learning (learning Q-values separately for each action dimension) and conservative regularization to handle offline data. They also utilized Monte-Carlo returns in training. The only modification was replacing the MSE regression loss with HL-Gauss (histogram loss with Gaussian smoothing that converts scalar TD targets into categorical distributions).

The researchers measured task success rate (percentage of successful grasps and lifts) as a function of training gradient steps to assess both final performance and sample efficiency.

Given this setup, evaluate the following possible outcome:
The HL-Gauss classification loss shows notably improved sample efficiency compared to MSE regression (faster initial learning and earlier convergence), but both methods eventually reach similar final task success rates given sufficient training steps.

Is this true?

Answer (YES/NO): NO